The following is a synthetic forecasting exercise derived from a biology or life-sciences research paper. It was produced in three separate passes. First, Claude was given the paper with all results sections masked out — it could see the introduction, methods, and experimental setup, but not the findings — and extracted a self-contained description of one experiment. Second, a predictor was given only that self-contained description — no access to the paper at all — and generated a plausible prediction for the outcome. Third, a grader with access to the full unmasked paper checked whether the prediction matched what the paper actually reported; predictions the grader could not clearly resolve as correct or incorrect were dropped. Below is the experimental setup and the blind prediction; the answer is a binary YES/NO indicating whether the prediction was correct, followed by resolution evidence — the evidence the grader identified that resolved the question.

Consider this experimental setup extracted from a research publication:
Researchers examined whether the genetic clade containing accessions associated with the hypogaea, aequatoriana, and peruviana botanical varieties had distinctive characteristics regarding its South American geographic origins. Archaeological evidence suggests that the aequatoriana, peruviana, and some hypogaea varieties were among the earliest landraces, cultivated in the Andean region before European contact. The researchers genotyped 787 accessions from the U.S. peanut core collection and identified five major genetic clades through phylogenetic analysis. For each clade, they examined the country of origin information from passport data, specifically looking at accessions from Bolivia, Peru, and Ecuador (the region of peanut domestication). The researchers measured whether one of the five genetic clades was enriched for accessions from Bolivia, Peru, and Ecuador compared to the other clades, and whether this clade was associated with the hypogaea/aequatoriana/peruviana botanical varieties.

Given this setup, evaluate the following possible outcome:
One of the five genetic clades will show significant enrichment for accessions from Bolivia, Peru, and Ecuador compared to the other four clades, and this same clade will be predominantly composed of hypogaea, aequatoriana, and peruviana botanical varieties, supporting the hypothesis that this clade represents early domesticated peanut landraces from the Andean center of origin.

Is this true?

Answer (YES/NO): NO